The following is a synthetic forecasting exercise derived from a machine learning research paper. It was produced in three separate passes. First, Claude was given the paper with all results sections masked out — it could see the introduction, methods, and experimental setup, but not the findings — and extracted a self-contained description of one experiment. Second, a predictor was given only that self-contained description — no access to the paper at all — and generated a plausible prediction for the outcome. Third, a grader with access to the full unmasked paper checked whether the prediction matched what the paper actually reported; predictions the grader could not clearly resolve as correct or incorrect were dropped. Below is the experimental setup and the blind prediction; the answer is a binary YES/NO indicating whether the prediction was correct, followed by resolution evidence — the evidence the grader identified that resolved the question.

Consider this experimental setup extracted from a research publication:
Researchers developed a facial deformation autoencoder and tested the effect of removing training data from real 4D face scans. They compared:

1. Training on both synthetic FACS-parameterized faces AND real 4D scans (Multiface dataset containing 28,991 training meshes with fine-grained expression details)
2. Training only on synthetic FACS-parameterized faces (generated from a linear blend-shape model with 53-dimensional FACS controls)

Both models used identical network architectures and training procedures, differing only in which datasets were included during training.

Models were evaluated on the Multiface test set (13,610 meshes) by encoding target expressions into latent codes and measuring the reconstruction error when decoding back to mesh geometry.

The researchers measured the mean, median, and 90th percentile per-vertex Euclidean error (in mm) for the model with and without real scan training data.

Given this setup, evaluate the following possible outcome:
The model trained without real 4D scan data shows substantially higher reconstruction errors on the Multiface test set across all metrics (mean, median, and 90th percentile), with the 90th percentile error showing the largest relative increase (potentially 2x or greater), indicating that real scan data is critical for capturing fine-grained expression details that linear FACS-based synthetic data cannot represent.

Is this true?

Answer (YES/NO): NO